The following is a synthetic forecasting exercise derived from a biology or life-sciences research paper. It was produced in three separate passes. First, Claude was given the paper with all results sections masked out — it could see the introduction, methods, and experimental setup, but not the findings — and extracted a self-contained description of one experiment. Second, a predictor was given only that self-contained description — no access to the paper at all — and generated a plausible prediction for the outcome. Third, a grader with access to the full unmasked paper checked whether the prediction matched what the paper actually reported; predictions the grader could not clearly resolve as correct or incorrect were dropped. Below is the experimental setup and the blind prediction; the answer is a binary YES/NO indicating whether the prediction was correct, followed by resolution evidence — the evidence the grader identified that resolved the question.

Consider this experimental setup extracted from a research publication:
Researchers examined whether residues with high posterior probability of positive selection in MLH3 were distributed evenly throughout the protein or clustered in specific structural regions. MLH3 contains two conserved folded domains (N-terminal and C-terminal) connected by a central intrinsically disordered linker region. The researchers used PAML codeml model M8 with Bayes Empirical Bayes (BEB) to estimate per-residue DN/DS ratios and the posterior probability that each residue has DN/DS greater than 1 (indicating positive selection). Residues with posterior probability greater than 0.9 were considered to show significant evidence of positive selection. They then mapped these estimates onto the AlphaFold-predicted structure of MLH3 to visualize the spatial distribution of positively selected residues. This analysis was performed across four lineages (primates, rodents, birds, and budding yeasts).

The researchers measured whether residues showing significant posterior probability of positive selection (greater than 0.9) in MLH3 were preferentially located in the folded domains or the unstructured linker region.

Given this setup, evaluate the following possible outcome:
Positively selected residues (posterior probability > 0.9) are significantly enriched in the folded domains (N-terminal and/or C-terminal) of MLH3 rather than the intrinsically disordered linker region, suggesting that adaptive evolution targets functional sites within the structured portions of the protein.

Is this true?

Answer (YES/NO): NO